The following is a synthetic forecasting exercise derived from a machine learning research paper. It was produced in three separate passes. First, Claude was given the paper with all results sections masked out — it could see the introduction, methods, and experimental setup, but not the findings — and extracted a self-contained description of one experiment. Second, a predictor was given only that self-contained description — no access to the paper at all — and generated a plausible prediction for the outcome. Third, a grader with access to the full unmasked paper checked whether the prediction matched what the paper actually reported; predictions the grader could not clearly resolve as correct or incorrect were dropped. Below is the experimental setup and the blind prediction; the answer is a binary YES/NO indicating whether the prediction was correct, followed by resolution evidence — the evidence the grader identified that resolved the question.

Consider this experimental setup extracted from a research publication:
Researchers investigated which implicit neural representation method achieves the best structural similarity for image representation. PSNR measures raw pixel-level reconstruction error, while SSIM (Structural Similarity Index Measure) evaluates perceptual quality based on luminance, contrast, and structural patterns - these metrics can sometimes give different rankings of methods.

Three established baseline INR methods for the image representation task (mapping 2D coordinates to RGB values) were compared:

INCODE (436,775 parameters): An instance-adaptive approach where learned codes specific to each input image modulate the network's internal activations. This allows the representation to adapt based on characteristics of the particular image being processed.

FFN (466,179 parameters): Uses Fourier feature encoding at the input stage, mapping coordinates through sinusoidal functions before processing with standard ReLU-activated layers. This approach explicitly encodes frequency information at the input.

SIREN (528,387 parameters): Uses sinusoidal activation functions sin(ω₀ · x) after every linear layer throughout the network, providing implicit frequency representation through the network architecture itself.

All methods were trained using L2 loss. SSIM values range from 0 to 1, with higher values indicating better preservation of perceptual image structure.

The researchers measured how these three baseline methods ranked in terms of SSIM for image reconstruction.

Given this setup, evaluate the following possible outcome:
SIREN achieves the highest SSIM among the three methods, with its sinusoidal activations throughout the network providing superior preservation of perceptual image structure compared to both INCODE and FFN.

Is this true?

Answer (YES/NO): NO